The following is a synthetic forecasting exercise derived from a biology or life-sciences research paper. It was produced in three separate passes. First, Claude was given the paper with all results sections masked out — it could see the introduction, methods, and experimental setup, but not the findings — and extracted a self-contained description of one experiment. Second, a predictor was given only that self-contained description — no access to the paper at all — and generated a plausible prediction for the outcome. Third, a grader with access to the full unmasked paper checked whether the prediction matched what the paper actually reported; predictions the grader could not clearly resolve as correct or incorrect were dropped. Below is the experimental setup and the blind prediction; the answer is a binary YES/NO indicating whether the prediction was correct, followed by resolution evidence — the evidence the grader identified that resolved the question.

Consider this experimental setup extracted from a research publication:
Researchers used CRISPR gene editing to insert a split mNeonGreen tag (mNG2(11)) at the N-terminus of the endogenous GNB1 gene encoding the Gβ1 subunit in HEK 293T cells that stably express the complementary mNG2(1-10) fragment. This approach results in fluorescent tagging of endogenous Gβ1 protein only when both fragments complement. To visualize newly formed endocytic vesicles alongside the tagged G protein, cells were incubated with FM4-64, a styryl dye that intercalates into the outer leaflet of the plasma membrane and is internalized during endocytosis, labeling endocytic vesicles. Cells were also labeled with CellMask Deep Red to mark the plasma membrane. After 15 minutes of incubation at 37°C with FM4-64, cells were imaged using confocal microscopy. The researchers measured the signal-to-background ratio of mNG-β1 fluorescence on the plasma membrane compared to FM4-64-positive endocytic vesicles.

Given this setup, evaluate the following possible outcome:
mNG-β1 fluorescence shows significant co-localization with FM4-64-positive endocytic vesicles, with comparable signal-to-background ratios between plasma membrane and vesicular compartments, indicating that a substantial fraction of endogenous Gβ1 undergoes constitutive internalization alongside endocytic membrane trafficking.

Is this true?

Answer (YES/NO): NO